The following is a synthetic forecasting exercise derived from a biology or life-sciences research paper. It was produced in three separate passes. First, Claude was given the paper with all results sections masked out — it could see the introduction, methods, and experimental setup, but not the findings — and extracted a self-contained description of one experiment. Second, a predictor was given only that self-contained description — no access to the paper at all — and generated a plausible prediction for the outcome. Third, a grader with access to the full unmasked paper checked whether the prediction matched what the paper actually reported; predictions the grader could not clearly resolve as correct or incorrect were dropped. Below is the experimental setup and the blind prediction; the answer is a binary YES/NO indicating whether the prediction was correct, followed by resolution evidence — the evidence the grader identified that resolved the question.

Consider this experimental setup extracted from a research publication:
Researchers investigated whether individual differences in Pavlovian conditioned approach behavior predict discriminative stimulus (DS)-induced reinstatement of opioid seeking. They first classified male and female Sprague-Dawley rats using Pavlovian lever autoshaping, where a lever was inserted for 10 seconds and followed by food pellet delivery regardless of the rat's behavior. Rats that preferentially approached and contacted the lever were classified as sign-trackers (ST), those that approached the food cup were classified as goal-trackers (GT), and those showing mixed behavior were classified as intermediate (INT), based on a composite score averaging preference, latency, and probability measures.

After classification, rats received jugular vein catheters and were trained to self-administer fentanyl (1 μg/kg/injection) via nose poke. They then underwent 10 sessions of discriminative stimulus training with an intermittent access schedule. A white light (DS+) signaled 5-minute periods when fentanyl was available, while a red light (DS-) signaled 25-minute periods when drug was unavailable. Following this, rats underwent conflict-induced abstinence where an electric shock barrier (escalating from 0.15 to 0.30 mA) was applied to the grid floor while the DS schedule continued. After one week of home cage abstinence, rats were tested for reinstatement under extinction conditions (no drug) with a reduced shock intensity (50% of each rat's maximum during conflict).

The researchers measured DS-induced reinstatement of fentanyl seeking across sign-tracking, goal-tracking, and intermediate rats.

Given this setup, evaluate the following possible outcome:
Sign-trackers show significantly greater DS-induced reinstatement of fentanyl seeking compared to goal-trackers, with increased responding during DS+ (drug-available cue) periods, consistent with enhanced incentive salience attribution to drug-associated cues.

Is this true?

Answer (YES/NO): NO